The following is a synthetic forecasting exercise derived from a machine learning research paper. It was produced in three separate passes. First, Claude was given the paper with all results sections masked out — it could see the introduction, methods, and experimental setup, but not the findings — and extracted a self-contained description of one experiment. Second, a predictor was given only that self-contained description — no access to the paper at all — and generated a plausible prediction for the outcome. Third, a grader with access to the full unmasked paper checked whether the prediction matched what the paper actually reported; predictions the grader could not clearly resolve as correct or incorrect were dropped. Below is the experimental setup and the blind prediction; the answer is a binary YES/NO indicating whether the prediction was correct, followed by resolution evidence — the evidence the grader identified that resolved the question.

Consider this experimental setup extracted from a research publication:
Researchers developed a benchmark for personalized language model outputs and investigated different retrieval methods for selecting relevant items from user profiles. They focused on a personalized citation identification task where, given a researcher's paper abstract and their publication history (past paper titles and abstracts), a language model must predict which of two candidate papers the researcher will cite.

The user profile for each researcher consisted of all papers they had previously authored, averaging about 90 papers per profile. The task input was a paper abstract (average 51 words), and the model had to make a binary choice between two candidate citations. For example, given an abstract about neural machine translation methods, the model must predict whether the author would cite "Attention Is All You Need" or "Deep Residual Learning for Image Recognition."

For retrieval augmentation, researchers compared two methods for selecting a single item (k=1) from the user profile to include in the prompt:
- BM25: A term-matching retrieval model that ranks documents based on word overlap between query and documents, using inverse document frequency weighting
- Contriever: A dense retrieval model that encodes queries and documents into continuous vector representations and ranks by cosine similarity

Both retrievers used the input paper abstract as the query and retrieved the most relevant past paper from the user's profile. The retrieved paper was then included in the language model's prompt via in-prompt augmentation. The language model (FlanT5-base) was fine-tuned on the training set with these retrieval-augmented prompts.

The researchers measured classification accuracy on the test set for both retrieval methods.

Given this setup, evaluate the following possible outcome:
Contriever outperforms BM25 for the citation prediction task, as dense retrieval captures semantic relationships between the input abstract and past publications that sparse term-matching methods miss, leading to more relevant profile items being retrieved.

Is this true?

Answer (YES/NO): YES